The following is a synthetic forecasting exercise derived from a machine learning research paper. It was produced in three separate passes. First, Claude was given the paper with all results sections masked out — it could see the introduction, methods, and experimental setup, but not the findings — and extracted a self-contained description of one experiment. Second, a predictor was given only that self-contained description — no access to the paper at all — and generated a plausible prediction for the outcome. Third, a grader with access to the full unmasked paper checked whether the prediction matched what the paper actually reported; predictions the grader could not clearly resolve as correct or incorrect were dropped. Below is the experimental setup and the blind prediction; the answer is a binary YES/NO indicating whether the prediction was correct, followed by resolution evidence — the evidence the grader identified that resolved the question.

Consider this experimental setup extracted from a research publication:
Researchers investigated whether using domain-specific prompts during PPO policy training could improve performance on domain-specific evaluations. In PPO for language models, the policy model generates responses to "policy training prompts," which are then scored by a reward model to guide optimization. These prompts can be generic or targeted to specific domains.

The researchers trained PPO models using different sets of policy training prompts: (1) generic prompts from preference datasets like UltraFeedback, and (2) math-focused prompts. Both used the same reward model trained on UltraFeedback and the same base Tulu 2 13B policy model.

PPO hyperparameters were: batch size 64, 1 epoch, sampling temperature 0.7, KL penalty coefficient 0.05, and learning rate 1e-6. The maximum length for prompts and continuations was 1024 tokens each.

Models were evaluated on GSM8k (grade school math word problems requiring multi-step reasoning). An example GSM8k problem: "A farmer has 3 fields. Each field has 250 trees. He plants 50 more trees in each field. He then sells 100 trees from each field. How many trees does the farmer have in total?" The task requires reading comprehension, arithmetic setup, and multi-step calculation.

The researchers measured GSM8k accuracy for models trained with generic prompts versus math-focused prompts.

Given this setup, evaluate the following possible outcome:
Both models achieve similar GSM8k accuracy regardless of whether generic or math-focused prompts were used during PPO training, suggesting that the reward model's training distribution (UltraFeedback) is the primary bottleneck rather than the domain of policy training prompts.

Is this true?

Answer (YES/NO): NO